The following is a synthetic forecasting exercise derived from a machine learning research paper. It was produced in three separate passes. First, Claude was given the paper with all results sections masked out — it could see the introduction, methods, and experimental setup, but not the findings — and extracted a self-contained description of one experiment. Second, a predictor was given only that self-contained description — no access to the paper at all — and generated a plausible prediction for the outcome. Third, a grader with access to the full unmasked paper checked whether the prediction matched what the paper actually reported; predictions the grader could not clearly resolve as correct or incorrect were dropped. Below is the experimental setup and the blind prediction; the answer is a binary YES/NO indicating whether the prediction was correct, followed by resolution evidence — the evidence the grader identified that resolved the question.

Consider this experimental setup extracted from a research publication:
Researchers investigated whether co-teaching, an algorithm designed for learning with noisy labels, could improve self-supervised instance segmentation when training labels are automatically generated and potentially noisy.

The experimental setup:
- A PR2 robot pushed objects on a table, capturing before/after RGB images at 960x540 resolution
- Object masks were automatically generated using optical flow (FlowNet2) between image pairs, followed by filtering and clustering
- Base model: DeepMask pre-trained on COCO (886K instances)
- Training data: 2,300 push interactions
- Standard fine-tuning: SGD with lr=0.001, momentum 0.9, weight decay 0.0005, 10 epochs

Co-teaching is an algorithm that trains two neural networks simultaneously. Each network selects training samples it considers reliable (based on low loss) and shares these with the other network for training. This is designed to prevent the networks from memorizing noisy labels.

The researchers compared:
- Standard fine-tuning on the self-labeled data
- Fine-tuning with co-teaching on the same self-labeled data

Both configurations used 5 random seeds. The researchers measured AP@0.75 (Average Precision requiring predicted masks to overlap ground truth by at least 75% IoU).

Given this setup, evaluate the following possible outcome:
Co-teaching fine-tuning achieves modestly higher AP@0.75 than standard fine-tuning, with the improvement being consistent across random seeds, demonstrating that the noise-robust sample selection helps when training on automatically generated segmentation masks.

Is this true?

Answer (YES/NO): NO